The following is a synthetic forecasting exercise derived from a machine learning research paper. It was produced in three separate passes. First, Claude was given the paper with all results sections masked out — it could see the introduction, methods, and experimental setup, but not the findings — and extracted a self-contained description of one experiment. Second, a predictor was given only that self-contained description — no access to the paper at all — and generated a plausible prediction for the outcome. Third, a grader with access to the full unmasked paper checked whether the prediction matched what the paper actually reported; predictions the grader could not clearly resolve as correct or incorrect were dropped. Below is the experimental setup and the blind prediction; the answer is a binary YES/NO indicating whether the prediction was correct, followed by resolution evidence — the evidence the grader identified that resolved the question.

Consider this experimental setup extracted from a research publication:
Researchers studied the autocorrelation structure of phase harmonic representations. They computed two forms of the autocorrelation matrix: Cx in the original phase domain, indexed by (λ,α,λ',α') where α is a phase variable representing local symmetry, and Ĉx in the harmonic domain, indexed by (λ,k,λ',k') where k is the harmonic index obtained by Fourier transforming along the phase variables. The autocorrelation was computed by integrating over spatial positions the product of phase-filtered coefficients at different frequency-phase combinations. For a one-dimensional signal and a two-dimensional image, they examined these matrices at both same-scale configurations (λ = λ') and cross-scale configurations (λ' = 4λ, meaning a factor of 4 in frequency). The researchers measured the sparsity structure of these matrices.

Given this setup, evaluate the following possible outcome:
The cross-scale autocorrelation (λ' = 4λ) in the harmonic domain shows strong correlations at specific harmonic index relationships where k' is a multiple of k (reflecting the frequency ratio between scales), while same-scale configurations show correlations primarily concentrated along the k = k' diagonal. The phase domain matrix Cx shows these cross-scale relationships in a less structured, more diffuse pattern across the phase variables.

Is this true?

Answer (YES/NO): NO